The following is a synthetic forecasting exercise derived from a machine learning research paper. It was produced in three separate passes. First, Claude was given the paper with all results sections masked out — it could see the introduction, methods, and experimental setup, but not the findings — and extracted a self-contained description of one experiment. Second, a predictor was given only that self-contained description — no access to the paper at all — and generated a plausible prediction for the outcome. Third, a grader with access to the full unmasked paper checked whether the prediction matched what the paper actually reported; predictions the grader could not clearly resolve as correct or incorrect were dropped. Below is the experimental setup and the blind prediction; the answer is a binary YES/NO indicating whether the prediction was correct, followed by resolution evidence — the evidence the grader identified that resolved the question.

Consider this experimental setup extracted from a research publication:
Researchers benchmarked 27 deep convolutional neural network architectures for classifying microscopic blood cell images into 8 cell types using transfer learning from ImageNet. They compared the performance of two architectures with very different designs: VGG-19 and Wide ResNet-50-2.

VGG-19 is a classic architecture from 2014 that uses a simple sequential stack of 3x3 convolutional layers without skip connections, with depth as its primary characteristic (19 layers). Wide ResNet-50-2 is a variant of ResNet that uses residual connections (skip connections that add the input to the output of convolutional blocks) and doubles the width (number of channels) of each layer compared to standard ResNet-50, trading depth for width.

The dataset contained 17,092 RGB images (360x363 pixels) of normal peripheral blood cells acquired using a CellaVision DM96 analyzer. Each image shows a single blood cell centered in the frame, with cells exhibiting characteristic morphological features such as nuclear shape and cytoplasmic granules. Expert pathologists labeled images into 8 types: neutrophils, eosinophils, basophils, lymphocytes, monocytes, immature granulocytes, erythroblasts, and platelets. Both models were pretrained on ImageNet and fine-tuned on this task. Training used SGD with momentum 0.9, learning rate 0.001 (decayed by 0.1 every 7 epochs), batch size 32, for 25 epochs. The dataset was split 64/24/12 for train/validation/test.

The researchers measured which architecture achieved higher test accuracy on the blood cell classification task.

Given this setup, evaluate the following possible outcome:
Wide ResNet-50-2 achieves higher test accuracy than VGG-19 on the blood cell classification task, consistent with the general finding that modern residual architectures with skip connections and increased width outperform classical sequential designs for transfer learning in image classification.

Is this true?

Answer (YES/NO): YES